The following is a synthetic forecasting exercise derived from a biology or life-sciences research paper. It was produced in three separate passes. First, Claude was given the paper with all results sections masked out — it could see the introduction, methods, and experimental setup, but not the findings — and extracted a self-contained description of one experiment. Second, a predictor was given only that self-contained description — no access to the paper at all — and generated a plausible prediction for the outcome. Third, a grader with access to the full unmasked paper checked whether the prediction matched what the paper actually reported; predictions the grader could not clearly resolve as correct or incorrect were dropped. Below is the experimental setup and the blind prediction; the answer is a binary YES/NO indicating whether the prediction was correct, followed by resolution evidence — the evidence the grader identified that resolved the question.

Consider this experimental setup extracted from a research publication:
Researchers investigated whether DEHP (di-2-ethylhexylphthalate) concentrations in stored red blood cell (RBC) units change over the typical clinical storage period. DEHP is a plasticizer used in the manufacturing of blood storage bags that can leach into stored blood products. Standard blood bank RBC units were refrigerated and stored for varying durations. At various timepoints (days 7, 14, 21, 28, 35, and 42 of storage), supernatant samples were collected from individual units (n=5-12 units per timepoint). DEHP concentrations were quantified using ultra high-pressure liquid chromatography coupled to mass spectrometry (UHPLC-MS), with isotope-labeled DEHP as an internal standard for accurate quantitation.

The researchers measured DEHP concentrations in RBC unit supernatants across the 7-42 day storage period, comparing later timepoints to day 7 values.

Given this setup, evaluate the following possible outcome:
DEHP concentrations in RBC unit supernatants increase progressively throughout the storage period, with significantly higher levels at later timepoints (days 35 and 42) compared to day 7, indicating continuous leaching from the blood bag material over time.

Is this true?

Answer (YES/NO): YES